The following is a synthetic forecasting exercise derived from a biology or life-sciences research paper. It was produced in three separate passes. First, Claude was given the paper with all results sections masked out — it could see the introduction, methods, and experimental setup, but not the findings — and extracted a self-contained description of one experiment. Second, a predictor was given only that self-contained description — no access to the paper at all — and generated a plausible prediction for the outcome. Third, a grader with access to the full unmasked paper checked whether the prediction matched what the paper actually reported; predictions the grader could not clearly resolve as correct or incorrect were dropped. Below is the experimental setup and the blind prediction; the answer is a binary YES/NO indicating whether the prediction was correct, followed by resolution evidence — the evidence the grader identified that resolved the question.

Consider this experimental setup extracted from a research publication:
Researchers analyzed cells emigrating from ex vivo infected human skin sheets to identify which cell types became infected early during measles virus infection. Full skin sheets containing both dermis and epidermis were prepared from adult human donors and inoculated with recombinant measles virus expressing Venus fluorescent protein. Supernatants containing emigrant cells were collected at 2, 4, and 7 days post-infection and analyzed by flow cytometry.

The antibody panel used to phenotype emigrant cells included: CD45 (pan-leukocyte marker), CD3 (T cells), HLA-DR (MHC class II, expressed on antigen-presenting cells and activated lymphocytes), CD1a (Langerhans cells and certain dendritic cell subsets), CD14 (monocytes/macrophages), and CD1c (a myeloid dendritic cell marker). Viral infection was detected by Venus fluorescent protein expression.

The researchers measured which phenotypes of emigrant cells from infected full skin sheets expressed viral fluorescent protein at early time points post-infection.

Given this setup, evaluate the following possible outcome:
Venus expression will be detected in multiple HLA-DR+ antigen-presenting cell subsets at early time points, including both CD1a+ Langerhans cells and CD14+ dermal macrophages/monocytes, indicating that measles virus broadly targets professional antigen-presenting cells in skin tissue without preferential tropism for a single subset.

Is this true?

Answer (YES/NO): NO